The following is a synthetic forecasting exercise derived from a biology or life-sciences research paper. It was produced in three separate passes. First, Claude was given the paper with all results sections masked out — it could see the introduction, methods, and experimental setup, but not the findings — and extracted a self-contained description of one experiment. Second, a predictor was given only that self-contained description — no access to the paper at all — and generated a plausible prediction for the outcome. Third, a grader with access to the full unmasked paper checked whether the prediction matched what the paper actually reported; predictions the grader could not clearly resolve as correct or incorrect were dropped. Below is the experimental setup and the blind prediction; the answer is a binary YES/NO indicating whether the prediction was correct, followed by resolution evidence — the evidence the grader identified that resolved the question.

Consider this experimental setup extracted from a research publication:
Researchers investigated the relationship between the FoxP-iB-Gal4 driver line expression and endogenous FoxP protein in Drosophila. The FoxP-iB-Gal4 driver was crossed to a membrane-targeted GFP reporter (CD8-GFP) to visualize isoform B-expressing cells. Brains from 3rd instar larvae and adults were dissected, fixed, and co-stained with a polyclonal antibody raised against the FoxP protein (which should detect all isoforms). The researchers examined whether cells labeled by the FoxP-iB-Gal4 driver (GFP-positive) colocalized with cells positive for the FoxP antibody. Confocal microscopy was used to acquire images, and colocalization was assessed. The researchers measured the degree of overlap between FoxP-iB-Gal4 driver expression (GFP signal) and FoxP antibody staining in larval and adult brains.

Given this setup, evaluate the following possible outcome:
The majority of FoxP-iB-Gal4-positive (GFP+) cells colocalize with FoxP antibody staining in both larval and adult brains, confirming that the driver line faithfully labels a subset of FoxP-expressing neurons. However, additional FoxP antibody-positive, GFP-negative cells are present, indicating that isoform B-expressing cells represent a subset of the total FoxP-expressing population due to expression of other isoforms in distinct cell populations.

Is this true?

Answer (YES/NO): YES